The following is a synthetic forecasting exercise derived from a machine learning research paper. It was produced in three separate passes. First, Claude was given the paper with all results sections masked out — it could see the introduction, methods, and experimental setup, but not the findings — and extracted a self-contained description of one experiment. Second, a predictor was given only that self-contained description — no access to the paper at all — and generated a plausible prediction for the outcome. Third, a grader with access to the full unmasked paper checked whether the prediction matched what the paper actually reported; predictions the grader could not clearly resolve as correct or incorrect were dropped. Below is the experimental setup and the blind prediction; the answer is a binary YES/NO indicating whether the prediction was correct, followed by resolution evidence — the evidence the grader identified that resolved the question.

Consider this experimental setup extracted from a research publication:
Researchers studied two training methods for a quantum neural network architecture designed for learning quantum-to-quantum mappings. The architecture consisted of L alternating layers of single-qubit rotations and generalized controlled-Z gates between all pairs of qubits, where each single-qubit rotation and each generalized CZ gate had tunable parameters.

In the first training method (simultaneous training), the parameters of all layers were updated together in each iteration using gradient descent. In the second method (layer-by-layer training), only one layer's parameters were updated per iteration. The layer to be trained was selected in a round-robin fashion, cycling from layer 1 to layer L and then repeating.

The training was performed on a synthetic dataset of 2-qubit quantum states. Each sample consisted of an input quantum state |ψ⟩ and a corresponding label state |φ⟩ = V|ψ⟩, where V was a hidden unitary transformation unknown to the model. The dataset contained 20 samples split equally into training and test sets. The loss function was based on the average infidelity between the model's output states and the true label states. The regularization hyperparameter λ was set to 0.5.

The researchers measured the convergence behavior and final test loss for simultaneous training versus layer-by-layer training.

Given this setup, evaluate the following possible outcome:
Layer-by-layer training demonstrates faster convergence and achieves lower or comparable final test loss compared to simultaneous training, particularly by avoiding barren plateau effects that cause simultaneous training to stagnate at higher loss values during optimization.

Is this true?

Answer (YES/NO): NO